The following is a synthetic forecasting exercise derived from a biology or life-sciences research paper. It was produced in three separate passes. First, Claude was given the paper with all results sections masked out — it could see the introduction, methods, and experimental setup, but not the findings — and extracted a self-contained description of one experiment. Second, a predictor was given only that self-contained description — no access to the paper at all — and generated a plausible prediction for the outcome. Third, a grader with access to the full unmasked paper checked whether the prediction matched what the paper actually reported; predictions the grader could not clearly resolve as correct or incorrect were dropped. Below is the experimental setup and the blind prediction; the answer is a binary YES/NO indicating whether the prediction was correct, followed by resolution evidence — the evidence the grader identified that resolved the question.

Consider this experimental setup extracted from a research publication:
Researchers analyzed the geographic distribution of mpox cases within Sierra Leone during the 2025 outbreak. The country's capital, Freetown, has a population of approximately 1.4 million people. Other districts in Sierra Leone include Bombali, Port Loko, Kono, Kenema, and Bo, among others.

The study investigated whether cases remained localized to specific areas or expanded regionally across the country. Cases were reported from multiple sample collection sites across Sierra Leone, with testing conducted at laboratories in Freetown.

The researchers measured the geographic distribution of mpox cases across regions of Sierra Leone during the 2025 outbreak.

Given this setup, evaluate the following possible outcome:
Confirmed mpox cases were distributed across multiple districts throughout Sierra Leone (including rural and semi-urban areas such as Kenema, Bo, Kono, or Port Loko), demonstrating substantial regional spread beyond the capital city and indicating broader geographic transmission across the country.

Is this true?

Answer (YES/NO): NO